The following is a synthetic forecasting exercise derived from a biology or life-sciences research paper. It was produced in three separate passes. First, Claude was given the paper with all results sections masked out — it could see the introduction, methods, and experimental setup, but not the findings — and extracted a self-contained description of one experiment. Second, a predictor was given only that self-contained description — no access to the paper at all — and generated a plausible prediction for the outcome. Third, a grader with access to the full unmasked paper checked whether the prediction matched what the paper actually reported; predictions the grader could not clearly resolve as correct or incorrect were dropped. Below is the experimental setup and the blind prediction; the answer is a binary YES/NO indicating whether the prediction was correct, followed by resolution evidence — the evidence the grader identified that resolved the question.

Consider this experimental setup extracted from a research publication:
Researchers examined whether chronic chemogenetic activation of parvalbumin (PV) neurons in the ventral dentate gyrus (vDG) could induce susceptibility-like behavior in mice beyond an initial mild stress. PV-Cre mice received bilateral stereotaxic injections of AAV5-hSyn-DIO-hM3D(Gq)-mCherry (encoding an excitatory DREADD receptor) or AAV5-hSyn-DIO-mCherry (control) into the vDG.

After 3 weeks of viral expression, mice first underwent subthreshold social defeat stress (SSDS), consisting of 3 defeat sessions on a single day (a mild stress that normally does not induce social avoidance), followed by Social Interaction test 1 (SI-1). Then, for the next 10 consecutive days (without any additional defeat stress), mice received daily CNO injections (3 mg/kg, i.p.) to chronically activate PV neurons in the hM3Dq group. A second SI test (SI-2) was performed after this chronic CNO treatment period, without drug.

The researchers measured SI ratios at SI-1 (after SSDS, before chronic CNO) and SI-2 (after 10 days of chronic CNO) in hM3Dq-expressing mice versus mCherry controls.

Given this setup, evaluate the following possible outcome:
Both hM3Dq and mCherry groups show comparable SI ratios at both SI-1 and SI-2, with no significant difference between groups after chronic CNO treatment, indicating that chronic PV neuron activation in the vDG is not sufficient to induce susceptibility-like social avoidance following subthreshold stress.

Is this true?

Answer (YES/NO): NO